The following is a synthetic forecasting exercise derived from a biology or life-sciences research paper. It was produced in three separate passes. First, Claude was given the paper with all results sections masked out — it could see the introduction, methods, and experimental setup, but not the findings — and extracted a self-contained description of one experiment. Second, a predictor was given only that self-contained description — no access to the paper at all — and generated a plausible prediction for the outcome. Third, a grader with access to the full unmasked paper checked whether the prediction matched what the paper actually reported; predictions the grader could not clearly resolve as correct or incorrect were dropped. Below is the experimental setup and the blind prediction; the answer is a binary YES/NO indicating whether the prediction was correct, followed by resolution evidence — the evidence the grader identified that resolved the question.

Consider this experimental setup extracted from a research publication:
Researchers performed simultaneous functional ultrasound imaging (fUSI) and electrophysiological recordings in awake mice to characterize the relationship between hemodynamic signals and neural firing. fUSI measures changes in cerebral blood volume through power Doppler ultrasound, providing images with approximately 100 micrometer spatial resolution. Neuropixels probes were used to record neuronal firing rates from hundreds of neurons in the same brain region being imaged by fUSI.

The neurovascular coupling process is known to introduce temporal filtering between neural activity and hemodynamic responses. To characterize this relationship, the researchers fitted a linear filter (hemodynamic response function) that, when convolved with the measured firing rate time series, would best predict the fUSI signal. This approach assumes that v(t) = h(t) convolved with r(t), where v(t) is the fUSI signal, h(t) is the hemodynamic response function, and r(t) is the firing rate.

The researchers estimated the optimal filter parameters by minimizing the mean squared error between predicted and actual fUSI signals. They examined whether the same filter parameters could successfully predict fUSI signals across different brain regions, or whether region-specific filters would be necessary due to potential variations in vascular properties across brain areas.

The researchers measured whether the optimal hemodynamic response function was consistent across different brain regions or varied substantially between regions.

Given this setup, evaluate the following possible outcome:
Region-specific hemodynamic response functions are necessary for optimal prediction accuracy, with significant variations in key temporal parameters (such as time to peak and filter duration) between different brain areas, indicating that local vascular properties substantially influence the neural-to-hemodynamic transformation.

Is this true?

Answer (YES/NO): NO